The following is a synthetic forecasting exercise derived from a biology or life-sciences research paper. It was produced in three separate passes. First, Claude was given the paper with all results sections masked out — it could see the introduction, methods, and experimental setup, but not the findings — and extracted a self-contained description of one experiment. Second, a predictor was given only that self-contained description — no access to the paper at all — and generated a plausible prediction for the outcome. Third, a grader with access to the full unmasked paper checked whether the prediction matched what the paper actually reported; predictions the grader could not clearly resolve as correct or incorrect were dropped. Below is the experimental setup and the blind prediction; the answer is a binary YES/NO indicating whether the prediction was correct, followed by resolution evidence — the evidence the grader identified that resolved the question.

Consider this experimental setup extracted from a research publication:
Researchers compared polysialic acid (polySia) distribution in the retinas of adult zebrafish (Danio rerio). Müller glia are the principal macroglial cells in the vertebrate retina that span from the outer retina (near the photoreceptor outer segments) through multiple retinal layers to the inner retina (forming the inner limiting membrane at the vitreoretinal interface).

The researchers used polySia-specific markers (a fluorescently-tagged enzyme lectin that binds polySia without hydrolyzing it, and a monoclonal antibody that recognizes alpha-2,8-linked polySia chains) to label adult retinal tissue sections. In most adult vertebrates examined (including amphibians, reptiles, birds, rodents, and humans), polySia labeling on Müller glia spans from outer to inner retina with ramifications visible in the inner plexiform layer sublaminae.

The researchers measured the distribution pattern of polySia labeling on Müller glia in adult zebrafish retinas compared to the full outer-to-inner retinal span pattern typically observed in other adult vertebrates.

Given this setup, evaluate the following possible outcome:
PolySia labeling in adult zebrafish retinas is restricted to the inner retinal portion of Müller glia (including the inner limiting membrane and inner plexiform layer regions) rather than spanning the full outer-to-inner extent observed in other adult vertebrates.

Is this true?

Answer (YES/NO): NO